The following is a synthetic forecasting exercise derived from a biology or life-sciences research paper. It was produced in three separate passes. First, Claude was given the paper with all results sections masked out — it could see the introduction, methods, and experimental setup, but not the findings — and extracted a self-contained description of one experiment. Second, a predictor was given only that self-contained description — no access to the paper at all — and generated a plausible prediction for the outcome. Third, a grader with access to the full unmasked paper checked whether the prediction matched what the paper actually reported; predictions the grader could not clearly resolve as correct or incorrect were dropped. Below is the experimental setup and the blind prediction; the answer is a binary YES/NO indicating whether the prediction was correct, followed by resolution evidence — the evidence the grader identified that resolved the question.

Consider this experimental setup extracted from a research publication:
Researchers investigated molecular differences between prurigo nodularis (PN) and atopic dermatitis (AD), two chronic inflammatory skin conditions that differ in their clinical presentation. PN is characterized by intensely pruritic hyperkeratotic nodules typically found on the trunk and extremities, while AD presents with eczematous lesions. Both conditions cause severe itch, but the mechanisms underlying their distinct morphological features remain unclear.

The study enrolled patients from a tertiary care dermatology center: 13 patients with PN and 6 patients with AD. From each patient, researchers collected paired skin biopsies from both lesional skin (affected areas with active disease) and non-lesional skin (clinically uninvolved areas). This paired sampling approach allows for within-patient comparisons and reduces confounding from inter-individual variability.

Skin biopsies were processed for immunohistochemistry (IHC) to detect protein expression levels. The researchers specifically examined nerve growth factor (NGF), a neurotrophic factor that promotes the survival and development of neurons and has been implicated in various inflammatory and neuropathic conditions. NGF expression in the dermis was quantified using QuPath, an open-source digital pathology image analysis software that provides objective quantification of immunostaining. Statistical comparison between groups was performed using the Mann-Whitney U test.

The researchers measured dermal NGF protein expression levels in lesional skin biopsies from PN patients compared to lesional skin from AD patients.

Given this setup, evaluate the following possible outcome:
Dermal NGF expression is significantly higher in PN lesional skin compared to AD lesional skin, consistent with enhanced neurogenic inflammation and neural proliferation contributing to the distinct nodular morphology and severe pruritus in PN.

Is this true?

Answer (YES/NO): YES